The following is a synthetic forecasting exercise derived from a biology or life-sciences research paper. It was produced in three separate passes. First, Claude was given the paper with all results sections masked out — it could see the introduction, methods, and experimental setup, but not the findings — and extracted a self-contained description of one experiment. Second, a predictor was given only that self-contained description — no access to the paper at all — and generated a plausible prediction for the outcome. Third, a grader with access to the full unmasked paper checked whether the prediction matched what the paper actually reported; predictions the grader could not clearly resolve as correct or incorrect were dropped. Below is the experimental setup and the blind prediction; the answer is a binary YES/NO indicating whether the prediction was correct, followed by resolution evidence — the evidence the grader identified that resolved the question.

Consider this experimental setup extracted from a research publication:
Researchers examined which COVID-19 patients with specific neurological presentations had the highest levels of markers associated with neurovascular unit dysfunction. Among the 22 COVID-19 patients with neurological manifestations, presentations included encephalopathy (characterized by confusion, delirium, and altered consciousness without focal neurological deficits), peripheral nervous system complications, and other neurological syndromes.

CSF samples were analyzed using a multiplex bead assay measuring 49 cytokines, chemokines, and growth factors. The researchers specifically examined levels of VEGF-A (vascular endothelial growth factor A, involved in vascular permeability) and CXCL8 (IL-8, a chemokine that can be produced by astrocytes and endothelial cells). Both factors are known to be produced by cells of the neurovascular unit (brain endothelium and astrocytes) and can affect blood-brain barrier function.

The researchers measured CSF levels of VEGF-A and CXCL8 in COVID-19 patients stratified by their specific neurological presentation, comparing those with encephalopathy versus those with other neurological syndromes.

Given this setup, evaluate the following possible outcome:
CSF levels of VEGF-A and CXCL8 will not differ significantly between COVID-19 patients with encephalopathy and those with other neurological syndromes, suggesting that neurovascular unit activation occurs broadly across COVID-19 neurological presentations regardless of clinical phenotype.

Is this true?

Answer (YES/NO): NO